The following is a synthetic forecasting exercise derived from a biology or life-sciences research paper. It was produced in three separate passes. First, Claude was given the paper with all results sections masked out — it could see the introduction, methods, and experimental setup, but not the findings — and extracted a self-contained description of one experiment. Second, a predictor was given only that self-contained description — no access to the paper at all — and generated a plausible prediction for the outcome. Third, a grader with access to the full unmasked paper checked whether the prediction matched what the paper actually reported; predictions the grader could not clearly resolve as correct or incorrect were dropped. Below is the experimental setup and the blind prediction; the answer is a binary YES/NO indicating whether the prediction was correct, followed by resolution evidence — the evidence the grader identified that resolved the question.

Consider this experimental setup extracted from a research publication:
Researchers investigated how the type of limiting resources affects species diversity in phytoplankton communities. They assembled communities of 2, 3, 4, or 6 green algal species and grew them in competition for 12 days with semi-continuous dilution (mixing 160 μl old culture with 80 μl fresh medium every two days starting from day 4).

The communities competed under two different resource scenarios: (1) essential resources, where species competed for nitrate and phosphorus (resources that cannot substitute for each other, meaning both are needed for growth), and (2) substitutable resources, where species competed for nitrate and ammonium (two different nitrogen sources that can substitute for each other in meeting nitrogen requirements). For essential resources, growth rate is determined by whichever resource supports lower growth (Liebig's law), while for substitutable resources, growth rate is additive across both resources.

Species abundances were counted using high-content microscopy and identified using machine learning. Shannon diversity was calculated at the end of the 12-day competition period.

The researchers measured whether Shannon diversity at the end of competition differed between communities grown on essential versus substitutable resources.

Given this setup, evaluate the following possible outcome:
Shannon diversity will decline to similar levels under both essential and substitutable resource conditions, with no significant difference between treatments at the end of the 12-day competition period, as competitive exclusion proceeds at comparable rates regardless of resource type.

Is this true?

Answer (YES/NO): NO